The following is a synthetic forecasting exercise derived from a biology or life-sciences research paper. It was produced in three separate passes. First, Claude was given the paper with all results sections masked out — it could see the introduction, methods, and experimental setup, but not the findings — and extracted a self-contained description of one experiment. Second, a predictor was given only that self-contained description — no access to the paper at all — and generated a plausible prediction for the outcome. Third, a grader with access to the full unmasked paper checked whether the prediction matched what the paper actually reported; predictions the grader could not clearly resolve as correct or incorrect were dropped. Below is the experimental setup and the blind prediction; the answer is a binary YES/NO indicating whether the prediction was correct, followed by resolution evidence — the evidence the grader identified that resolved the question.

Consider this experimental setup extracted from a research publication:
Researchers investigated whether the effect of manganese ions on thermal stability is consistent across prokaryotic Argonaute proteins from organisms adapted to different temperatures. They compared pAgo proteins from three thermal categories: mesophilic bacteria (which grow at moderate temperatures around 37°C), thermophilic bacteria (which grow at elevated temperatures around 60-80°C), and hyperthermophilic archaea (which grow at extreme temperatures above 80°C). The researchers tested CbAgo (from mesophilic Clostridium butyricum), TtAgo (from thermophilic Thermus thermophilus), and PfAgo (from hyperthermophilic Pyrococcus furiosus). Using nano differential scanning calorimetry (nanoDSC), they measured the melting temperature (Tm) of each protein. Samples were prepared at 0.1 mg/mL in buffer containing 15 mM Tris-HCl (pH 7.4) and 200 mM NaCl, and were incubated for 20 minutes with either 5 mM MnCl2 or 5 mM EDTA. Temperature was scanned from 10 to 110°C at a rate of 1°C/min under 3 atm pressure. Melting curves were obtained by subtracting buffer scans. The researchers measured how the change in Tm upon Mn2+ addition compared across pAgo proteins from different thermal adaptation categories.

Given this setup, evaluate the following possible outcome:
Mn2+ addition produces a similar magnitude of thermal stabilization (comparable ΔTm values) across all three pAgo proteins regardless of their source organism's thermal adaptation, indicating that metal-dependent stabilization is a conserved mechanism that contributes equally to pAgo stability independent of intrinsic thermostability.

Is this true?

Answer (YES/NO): NO